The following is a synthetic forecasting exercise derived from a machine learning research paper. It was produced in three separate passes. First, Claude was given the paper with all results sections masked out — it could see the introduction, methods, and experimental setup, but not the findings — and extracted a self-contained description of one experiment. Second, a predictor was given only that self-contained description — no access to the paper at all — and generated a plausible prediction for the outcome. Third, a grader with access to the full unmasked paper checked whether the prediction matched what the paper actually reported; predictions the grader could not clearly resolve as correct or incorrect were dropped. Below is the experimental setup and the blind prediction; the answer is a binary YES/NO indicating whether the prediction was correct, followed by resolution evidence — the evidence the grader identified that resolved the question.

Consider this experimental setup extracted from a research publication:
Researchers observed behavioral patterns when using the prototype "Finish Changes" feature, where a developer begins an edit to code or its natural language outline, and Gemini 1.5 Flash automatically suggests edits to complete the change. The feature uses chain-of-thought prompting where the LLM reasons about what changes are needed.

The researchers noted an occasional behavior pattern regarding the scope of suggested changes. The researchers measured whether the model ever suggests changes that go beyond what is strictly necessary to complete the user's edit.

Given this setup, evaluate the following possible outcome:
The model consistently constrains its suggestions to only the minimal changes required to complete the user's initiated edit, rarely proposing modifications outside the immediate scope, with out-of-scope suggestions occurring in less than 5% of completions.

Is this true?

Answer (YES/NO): NO